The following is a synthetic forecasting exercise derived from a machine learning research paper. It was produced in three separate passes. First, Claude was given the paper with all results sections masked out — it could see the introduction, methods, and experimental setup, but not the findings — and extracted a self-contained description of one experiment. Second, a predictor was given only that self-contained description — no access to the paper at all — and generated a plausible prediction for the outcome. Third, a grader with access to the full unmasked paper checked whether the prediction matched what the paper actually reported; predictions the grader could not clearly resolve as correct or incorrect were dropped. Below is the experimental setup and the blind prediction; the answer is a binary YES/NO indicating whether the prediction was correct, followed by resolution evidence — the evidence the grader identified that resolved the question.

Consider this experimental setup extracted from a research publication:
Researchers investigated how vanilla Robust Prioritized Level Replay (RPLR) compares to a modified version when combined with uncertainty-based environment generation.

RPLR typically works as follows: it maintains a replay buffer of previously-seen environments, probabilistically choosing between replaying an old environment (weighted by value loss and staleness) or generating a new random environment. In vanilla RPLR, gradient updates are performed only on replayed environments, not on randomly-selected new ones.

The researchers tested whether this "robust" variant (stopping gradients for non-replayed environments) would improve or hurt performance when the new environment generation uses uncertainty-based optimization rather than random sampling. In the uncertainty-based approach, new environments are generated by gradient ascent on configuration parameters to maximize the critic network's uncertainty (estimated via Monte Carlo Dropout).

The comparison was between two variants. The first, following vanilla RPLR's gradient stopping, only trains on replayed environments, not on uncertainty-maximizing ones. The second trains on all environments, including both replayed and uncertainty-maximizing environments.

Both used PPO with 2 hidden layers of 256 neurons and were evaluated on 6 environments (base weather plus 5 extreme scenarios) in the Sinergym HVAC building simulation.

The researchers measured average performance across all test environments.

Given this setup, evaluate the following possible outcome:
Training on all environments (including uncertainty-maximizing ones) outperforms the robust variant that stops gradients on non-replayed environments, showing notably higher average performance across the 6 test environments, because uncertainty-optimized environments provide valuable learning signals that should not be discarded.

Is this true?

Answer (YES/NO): YES